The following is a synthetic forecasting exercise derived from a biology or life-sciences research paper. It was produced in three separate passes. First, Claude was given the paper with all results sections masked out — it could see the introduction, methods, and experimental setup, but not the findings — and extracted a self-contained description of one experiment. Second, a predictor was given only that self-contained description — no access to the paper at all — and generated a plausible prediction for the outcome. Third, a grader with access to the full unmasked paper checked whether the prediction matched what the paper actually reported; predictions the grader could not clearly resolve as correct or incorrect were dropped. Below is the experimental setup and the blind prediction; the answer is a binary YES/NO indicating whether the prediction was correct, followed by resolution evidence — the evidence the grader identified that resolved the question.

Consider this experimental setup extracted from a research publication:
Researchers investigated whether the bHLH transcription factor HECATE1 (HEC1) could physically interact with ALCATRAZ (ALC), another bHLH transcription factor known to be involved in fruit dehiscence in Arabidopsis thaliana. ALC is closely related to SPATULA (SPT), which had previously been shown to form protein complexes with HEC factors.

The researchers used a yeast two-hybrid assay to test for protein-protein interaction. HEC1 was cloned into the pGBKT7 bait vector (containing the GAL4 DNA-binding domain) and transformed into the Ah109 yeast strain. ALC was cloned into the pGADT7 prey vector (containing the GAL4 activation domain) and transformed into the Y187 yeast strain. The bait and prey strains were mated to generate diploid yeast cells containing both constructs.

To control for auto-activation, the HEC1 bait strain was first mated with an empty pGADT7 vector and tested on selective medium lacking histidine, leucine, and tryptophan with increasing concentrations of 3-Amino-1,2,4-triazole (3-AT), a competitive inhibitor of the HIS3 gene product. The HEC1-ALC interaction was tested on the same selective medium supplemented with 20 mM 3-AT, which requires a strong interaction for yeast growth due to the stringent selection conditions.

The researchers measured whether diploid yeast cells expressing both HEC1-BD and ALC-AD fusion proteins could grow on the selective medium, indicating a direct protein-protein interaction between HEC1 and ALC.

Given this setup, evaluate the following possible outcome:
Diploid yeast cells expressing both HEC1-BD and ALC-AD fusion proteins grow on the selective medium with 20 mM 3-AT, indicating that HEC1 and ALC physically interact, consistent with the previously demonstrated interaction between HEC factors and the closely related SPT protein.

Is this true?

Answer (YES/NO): YES